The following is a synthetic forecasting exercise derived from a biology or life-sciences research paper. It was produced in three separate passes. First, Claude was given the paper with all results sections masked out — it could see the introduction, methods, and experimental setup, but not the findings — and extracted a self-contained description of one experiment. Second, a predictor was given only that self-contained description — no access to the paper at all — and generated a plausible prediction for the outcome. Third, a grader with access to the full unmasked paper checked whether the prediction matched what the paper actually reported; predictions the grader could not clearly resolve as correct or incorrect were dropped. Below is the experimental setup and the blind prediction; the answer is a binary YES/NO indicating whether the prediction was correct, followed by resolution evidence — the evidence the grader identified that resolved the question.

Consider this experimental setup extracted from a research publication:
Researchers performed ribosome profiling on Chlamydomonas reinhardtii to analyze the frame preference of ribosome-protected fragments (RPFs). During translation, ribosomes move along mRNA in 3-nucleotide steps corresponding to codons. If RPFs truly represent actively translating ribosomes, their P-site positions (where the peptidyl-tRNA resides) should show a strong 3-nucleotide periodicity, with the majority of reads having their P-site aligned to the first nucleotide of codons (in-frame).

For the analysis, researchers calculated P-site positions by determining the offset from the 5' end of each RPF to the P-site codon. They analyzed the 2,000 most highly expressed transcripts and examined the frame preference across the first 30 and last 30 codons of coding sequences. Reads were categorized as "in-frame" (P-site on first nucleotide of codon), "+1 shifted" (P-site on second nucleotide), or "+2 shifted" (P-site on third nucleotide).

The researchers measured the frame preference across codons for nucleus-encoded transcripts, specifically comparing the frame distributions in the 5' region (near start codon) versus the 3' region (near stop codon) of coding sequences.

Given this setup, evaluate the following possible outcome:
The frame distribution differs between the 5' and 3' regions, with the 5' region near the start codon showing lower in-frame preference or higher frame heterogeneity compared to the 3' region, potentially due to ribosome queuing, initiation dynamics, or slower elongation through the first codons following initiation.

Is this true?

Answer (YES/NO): NO